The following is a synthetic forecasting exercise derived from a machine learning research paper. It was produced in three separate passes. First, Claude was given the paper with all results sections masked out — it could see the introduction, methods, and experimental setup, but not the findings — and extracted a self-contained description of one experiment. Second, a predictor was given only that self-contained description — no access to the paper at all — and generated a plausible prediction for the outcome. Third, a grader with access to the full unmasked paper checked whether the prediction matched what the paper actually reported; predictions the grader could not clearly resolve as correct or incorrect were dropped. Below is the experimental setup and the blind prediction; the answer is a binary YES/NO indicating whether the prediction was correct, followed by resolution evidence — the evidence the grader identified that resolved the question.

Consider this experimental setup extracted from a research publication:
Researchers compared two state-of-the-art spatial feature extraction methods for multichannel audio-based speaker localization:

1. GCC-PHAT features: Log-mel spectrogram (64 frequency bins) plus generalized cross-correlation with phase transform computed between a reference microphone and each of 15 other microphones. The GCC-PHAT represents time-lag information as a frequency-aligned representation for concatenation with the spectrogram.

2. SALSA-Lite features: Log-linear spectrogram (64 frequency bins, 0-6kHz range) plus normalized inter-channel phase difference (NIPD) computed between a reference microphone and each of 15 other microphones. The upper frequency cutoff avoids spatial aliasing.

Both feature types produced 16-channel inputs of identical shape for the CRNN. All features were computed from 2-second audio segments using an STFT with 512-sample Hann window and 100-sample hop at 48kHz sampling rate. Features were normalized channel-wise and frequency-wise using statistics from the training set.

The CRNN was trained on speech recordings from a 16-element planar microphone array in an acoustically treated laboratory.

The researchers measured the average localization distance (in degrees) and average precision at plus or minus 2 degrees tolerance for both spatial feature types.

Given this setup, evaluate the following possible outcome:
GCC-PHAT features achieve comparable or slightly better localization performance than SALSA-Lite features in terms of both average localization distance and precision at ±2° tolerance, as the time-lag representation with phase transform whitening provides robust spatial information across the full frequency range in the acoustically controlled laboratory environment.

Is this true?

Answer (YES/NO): YES